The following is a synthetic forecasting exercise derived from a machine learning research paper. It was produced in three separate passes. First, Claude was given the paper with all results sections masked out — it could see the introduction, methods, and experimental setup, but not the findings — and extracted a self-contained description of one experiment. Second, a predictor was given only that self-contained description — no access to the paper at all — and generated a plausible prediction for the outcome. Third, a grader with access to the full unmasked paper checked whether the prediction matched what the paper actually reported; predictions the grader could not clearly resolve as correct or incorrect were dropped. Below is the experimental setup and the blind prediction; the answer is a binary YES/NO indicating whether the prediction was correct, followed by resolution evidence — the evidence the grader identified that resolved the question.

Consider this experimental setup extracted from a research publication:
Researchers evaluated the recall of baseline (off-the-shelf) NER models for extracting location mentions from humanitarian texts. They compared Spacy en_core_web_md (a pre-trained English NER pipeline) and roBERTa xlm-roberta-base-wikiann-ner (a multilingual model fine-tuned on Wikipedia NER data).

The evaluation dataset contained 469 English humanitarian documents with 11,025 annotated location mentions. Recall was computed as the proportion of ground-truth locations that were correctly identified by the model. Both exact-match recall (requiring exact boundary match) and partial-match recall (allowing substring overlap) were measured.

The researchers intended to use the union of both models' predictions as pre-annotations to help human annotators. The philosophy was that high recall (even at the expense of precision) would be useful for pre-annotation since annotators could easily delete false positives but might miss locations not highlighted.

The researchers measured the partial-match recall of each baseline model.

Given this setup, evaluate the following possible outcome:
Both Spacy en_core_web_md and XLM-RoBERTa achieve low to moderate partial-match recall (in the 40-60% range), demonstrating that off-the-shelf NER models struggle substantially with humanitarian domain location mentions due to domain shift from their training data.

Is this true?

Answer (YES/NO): NO